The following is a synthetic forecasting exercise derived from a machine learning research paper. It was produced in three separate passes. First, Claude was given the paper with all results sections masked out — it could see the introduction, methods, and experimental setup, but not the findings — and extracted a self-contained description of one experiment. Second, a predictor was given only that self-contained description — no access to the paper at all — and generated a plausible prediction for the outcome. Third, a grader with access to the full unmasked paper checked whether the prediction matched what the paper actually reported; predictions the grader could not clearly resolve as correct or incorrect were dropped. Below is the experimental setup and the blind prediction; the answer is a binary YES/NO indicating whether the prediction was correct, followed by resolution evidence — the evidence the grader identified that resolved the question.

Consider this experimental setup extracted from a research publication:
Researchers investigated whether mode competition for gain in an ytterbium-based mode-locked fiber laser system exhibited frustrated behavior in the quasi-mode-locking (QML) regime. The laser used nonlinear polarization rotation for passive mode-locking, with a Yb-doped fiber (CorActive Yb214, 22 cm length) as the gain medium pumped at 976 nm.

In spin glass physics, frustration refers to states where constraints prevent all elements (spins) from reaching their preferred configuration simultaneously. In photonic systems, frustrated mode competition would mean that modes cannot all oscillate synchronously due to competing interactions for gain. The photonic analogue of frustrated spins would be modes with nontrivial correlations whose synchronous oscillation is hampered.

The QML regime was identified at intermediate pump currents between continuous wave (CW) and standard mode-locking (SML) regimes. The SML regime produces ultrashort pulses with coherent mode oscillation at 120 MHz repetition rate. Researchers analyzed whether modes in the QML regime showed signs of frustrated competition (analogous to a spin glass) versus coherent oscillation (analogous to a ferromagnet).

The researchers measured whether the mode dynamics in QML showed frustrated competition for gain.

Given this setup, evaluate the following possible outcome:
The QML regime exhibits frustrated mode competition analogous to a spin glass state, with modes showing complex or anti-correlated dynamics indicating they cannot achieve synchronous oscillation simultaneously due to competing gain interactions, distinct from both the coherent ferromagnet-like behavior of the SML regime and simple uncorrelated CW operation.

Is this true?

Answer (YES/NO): YES